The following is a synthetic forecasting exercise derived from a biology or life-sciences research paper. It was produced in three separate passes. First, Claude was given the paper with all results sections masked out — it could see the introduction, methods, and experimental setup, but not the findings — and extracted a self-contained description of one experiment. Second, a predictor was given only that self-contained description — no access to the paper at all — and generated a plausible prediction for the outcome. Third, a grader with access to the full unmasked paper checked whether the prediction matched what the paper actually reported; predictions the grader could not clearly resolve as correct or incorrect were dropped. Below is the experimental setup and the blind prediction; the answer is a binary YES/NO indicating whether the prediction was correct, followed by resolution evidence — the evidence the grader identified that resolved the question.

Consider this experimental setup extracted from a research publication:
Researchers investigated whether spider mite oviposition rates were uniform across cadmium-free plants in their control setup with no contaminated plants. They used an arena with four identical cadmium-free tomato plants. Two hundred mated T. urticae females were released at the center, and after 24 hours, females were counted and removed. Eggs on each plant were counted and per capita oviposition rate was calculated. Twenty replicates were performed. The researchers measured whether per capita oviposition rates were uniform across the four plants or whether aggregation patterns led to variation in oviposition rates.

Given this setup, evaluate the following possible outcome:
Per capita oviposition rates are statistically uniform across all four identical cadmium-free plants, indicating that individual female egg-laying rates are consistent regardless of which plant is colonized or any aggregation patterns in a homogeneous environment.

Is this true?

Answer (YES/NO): YES